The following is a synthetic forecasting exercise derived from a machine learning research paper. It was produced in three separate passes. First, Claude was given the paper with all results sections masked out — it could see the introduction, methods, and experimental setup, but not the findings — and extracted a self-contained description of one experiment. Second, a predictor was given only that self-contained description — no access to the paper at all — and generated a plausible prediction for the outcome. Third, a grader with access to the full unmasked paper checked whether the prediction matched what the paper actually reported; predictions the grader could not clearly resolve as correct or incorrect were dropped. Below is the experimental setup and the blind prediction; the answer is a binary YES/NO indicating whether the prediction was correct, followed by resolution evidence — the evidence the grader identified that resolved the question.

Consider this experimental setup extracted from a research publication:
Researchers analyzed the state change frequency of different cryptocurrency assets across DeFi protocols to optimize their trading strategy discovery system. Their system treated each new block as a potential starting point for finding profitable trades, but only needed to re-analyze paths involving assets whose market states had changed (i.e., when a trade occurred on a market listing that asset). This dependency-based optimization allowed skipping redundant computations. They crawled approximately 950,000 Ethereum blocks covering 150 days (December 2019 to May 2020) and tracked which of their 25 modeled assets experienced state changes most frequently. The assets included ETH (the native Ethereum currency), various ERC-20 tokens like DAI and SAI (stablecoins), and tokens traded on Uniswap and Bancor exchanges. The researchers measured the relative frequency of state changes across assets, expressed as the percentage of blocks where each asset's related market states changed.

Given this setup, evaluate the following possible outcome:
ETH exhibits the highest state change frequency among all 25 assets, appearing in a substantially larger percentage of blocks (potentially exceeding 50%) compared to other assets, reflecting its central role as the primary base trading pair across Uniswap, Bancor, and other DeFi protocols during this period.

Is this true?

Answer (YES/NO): NO